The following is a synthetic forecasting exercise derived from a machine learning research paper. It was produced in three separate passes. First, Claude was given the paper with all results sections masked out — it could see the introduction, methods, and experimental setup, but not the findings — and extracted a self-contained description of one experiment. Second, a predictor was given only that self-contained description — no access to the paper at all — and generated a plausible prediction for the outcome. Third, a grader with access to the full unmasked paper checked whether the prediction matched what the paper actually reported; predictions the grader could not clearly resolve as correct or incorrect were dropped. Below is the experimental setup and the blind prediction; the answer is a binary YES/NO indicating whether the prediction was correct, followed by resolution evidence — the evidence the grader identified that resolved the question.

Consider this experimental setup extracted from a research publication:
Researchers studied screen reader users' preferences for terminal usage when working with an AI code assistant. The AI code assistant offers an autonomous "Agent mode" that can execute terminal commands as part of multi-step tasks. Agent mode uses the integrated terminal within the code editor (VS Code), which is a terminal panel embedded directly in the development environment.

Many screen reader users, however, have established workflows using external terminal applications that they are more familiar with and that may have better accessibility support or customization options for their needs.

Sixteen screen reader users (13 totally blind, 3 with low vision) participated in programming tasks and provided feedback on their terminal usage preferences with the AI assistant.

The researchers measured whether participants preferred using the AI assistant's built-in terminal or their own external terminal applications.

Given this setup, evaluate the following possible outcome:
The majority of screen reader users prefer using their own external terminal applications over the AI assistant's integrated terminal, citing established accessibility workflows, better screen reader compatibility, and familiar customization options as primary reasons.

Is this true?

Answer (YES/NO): NO